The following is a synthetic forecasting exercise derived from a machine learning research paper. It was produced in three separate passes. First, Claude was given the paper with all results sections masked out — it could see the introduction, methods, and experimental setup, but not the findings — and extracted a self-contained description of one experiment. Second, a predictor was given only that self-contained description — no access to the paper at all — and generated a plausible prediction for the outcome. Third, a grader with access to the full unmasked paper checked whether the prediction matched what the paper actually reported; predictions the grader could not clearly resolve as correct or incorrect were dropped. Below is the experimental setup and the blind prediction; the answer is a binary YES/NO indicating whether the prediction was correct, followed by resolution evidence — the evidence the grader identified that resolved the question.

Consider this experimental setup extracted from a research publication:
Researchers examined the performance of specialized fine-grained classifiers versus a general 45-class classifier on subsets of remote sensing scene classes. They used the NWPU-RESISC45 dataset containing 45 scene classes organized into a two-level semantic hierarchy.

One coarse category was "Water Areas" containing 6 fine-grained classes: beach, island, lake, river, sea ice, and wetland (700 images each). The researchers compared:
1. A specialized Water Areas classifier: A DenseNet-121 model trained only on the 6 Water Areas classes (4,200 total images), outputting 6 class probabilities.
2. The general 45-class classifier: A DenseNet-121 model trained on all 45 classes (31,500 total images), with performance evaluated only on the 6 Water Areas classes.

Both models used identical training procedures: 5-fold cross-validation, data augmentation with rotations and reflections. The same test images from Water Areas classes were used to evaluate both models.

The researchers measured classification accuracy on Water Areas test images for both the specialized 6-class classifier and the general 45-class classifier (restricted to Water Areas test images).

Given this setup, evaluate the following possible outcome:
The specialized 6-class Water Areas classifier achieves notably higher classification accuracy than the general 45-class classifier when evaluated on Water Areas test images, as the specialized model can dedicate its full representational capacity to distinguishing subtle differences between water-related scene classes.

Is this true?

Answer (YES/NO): YES